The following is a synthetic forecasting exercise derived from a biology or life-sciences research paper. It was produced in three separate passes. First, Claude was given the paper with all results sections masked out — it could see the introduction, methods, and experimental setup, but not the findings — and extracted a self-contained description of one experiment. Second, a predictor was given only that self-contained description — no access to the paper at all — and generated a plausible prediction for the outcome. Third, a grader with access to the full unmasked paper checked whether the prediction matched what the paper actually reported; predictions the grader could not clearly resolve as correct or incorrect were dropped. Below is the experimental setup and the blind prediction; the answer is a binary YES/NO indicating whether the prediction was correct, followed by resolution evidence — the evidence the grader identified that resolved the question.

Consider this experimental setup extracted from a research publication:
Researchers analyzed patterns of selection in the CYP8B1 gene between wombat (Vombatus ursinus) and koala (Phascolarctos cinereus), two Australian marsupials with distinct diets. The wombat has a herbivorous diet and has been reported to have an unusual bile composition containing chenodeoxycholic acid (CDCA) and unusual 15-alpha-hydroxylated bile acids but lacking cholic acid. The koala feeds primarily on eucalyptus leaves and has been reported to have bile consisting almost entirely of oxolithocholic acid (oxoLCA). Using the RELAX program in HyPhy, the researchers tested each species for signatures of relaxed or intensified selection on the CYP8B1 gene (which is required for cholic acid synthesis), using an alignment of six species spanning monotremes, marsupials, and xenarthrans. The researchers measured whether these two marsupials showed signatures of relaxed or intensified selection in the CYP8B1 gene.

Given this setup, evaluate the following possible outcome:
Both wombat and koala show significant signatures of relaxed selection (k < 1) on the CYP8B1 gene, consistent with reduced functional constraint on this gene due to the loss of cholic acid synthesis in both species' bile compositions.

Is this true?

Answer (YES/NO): NO